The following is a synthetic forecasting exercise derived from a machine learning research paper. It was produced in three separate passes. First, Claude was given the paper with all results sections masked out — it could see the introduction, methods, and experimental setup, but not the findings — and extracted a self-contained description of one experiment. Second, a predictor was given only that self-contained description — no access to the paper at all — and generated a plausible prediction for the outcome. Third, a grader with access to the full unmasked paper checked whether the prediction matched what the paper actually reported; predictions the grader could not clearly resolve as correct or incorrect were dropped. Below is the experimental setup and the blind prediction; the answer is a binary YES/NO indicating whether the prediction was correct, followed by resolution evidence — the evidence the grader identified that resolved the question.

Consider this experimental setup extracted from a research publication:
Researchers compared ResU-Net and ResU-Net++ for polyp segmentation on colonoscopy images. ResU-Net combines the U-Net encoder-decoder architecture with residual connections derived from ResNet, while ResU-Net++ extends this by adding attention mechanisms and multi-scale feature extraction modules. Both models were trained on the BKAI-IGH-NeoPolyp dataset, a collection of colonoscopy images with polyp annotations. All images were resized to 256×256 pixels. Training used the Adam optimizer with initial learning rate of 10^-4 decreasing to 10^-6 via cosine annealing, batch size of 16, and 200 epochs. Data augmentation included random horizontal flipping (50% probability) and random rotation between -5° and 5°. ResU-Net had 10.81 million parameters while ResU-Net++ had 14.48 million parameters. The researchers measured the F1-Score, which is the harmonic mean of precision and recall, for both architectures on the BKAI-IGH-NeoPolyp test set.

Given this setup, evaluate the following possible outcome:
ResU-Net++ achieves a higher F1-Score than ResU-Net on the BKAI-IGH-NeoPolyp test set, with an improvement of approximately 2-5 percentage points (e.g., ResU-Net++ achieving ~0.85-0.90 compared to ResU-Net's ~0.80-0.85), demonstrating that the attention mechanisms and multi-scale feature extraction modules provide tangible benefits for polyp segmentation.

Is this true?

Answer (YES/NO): NO